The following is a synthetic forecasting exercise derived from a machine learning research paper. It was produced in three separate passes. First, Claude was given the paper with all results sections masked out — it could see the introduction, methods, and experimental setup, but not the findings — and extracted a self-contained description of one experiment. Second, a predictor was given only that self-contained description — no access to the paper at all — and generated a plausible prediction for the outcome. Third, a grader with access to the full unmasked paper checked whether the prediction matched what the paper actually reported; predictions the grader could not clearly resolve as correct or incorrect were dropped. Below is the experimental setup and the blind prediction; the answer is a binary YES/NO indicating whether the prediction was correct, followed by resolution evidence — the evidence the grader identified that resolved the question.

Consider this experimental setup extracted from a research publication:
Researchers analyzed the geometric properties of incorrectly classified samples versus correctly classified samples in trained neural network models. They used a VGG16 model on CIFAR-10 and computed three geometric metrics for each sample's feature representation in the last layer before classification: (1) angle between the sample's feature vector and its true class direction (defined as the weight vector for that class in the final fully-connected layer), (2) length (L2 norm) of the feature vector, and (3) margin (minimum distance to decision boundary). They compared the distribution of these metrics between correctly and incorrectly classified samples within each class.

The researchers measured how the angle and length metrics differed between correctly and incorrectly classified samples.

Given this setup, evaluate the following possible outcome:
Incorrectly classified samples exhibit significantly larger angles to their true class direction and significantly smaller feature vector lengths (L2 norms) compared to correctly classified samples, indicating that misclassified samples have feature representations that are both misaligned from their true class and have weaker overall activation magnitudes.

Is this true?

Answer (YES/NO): YES